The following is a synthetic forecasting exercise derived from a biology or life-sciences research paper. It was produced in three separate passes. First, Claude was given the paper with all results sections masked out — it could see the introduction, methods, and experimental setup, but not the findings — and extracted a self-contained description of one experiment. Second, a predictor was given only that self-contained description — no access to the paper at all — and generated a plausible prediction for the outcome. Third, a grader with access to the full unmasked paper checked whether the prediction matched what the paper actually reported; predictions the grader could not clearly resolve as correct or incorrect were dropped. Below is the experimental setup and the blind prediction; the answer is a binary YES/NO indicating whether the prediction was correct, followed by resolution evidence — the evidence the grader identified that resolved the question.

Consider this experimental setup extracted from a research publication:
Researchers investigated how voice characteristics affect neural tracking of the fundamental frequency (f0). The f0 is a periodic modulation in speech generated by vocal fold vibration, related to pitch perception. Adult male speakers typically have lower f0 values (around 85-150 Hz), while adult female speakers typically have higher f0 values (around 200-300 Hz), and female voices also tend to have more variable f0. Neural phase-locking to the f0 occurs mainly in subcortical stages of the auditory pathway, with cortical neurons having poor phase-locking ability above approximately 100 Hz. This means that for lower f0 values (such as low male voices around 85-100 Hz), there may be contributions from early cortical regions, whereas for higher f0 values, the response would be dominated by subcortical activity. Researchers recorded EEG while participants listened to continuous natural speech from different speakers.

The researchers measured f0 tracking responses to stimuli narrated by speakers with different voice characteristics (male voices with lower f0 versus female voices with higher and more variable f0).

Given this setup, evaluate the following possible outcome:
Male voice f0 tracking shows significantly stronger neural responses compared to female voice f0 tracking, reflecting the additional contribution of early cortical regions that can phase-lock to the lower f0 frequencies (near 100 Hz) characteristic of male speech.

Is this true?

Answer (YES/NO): YES